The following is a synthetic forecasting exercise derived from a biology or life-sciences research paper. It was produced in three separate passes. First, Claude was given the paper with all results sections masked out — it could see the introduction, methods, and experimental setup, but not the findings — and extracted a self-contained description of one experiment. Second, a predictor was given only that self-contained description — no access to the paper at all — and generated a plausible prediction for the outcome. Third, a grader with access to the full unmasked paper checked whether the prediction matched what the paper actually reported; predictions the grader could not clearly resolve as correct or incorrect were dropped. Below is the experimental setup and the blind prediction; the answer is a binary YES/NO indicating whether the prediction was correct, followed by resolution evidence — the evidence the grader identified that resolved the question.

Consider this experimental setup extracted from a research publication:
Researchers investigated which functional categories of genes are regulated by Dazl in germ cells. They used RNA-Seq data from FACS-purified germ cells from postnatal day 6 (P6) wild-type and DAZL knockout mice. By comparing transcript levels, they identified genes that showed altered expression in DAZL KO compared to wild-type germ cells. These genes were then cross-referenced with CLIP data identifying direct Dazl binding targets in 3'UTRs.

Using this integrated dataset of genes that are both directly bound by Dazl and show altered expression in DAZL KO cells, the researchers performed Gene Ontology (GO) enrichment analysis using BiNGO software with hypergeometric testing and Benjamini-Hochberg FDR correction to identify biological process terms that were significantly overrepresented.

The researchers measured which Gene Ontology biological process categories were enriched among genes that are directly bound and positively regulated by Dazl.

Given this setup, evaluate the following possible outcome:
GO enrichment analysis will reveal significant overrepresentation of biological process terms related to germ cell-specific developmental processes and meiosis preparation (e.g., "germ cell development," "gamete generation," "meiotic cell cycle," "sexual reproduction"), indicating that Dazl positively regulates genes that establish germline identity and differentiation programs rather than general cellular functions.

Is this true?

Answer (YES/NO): NO